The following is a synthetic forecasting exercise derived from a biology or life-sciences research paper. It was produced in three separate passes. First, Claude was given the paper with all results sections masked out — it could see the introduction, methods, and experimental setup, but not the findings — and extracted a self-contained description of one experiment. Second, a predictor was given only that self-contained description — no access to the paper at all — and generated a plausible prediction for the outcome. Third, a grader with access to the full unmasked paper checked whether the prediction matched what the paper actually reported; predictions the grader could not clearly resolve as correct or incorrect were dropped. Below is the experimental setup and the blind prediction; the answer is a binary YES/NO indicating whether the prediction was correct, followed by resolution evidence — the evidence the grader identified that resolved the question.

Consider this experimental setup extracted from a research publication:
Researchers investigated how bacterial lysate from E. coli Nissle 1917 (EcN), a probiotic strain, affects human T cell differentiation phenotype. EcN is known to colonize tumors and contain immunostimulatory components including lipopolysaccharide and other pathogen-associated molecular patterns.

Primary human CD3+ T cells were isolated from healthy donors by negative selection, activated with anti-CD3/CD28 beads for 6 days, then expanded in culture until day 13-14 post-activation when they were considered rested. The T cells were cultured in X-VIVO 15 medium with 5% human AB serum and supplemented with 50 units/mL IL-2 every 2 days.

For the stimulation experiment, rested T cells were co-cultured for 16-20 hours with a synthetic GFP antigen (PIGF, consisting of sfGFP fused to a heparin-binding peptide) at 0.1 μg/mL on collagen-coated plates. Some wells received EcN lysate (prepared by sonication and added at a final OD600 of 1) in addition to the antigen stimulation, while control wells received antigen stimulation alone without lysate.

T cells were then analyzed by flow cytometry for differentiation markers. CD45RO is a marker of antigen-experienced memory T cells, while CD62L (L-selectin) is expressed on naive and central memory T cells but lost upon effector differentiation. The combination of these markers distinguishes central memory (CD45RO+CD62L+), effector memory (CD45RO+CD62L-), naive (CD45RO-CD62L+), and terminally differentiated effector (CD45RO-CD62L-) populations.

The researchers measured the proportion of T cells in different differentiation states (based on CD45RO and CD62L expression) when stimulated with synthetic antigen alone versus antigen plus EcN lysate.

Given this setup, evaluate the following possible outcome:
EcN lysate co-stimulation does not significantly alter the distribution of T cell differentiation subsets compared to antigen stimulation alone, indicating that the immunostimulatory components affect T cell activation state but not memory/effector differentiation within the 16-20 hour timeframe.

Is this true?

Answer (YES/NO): NO